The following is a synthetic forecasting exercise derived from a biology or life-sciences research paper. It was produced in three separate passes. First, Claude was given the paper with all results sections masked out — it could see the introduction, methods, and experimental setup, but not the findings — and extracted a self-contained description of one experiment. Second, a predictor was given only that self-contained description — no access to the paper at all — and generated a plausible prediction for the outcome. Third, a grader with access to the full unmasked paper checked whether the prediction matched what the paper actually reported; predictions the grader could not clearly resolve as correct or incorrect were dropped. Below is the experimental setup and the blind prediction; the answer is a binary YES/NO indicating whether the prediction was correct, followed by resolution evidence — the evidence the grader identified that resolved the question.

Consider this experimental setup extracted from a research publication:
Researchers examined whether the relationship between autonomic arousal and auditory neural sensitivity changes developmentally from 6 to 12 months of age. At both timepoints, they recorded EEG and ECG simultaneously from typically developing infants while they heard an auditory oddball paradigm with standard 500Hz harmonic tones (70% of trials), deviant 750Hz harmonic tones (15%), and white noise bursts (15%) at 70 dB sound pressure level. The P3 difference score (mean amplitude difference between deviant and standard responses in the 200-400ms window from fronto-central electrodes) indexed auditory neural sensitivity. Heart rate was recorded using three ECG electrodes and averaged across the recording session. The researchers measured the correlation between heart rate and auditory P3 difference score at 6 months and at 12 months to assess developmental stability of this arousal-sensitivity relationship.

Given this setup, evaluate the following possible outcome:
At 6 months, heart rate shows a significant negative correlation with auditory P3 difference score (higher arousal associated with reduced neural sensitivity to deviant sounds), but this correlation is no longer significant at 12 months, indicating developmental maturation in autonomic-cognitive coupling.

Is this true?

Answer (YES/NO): NO